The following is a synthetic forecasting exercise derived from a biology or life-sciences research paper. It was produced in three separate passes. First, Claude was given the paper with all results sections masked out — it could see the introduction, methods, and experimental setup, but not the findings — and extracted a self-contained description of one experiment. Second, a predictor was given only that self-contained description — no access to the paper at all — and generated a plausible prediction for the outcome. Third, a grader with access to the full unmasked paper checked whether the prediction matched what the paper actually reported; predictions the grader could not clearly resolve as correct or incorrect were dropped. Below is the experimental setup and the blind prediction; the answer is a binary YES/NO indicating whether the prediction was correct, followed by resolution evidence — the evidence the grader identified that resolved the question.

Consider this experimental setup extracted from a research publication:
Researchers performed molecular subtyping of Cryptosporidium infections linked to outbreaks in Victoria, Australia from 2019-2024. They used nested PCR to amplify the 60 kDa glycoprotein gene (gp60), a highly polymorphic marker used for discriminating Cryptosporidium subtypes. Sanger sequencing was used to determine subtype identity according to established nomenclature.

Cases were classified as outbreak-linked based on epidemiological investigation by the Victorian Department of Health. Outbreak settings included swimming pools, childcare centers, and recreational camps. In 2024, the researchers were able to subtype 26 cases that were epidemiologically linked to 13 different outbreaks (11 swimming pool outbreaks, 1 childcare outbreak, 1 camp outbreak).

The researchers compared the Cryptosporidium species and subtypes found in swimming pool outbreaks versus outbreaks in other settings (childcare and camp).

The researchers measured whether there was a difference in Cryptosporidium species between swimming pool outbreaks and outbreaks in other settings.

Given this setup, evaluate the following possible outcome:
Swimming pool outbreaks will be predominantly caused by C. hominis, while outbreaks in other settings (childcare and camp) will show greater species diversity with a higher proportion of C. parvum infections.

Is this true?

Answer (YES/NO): NO